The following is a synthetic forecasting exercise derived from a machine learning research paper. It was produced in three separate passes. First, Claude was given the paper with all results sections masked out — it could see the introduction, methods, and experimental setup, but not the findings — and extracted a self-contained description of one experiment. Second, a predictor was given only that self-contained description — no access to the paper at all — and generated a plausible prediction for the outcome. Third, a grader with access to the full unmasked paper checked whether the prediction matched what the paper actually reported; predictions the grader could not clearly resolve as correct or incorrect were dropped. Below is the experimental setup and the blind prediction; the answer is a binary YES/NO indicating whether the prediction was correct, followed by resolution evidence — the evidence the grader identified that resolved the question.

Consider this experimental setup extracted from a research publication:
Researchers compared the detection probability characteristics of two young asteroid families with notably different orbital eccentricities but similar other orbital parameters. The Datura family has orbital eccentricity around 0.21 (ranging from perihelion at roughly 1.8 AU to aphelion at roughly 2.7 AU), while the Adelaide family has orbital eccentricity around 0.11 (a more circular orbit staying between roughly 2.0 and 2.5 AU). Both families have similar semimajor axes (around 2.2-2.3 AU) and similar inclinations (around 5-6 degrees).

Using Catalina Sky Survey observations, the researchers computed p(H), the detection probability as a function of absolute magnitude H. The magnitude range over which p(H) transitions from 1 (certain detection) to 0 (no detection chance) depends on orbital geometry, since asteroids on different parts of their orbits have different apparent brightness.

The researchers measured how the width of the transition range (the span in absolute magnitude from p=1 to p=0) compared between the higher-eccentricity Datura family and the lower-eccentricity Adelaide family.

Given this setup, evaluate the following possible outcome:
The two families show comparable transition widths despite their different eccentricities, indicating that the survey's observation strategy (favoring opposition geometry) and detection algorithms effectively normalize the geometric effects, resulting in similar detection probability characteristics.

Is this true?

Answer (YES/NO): NO